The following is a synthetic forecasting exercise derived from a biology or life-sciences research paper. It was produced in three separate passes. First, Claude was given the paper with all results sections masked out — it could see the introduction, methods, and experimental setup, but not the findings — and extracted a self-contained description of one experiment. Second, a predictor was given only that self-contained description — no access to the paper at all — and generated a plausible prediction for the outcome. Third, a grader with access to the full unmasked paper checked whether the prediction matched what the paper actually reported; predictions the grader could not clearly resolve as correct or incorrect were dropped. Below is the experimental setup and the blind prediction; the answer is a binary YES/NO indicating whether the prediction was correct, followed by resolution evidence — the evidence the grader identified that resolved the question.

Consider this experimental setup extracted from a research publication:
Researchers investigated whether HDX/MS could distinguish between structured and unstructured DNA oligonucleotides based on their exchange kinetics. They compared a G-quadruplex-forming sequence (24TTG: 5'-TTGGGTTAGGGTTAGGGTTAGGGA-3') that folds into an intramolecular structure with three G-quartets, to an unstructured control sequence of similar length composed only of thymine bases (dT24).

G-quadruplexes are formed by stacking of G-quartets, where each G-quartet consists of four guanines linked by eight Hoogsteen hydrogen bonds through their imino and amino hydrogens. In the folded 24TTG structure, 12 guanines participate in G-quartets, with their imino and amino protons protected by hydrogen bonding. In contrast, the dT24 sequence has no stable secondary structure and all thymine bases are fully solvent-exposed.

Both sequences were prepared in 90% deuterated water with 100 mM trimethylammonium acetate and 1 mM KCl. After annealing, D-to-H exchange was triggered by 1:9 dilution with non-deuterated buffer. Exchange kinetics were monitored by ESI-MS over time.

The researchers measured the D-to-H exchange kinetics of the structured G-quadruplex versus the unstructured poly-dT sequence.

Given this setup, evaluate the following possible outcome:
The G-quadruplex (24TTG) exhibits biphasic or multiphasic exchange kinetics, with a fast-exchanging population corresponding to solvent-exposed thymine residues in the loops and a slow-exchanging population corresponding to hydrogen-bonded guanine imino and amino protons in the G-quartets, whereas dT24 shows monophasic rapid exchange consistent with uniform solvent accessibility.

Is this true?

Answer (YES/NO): NO